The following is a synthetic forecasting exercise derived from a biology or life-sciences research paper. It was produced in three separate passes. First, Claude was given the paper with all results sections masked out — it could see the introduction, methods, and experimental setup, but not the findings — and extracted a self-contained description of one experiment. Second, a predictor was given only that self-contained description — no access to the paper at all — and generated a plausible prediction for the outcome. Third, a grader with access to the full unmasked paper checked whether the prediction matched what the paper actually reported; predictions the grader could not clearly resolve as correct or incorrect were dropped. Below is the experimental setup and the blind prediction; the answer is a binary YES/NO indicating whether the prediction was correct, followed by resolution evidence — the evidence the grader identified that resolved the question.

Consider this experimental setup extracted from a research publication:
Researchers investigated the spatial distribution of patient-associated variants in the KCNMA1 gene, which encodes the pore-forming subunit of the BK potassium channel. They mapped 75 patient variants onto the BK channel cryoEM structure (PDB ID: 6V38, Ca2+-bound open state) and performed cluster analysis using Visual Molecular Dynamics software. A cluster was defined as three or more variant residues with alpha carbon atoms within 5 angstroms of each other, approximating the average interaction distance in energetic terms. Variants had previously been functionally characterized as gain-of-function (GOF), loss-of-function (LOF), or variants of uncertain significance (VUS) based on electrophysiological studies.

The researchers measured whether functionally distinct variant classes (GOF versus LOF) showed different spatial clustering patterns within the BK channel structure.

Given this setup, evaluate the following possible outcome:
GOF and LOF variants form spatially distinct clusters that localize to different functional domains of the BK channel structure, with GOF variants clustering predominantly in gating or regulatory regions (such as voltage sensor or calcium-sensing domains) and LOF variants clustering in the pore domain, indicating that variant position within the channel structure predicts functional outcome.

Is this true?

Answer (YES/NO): NO